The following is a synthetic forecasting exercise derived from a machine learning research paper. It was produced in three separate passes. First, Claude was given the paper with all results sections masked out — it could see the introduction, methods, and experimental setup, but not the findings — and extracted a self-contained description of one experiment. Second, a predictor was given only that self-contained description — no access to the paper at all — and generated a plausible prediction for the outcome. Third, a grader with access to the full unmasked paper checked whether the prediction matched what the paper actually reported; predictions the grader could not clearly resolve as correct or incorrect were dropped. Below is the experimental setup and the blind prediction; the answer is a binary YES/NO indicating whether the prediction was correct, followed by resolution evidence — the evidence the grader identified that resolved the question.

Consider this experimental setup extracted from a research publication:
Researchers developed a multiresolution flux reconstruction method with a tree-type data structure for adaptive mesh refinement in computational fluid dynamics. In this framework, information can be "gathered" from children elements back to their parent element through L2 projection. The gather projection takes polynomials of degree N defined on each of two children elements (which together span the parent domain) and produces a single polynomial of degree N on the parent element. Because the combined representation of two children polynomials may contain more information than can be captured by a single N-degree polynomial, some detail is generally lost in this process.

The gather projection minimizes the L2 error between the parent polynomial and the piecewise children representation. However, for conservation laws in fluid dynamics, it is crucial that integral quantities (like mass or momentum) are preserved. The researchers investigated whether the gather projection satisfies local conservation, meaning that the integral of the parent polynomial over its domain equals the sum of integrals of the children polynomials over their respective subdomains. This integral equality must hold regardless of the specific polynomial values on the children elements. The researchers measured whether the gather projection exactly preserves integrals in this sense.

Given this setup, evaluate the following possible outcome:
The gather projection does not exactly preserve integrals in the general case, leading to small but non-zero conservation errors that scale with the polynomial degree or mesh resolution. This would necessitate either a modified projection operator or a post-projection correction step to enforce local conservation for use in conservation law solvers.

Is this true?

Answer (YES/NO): NO